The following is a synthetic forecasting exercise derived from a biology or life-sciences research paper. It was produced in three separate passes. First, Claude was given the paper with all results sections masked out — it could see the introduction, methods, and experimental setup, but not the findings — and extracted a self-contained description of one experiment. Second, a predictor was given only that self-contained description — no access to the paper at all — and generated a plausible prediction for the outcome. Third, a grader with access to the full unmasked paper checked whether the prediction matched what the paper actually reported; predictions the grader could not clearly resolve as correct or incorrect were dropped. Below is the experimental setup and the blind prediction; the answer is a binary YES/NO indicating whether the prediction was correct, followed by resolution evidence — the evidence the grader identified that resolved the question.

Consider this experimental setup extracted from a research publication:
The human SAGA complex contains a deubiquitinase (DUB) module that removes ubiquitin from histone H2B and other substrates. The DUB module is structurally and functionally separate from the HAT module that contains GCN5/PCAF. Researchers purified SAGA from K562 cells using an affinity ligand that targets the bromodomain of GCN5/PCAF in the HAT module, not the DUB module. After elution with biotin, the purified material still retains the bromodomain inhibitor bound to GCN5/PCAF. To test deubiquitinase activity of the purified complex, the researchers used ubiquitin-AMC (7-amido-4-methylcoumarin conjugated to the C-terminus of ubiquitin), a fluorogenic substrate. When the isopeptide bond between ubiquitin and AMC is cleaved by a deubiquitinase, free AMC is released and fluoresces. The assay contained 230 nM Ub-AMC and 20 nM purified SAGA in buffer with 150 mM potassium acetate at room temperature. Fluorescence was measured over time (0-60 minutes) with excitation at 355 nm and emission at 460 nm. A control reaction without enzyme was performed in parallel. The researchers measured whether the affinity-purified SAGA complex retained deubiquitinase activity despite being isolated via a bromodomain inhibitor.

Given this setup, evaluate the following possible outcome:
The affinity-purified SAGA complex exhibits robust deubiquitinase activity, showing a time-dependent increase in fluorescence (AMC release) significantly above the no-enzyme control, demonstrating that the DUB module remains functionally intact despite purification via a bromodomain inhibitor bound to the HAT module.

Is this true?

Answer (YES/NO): YES